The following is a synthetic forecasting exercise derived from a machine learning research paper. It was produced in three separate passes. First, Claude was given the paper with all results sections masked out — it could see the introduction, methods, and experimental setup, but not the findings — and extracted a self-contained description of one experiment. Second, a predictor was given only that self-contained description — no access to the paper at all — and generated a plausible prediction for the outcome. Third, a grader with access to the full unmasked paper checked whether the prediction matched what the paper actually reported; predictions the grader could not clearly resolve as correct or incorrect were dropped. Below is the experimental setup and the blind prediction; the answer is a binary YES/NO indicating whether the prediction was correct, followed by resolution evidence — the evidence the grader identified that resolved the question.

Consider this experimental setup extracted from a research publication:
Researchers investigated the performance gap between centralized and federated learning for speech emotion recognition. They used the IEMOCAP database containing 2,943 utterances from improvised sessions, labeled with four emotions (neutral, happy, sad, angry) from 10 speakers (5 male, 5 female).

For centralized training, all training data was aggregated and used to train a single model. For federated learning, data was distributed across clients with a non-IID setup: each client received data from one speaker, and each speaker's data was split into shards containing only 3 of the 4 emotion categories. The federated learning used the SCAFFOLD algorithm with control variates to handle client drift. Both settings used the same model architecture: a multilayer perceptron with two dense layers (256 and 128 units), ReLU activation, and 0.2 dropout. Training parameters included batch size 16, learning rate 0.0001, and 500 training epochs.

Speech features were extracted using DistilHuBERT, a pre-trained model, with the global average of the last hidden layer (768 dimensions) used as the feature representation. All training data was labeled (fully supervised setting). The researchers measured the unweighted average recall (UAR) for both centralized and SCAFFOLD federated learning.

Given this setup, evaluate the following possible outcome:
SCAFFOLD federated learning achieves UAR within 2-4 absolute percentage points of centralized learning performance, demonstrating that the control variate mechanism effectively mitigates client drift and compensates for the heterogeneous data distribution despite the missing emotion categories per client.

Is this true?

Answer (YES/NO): NO